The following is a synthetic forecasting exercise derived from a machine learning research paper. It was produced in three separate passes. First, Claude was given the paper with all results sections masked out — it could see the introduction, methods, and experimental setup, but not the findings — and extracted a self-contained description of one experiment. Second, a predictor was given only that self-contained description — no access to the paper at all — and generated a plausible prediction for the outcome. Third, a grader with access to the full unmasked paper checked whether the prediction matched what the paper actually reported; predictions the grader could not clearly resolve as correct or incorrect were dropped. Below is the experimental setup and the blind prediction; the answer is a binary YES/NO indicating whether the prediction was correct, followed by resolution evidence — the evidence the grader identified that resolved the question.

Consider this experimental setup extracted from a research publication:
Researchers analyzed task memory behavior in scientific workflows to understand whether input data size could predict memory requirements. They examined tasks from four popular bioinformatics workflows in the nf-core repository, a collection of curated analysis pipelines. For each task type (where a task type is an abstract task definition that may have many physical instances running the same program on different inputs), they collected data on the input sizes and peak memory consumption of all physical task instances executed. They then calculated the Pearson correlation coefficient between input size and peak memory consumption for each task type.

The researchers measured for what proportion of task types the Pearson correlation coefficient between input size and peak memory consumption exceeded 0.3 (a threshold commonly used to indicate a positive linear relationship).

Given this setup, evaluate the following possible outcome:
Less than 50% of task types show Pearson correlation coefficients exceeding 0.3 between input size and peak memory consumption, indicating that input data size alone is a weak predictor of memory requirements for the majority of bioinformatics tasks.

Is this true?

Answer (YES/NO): NO